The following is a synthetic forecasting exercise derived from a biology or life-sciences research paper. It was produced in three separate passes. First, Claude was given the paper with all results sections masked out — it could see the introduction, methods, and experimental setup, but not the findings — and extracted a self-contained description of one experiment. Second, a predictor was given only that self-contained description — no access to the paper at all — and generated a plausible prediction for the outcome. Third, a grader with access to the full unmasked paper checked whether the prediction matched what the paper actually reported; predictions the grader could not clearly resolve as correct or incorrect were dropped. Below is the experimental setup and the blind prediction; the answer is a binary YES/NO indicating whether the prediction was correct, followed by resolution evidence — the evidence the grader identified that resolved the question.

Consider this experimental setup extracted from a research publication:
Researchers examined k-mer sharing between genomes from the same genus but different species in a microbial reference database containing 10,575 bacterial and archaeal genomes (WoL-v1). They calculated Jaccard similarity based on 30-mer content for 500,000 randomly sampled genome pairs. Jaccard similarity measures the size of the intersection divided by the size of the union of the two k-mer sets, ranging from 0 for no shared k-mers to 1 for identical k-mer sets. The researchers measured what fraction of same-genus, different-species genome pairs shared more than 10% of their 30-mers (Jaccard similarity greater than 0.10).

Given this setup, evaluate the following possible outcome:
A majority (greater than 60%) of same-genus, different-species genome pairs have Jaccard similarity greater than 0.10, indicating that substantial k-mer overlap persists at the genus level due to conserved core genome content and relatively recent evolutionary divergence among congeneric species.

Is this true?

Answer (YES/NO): NO